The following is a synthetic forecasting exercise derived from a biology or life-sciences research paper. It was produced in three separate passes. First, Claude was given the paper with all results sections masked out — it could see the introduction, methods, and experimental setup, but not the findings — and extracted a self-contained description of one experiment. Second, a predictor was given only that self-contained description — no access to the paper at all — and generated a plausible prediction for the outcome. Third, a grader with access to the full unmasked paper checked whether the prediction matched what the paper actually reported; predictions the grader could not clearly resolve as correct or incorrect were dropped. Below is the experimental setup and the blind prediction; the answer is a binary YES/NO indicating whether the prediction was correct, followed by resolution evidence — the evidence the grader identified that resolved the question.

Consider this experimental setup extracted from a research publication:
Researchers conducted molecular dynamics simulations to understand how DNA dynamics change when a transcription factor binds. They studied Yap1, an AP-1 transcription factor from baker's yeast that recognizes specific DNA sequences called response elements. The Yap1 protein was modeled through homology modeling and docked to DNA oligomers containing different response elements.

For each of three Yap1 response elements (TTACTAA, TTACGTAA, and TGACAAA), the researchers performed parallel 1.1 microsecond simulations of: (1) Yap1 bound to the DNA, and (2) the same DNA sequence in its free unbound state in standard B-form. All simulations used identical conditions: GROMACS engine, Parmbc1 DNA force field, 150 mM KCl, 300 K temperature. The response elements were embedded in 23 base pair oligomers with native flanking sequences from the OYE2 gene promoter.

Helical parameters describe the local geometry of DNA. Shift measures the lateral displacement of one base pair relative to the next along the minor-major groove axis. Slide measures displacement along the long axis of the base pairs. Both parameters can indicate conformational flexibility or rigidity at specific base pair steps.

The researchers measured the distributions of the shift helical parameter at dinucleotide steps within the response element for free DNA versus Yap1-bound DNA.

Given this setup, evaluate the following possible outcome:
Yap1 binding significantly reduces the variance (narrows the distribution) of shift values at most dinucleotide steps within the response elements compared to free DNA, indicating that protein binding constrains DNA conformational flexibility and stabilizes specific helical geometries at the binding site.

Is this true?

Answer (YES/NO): NO